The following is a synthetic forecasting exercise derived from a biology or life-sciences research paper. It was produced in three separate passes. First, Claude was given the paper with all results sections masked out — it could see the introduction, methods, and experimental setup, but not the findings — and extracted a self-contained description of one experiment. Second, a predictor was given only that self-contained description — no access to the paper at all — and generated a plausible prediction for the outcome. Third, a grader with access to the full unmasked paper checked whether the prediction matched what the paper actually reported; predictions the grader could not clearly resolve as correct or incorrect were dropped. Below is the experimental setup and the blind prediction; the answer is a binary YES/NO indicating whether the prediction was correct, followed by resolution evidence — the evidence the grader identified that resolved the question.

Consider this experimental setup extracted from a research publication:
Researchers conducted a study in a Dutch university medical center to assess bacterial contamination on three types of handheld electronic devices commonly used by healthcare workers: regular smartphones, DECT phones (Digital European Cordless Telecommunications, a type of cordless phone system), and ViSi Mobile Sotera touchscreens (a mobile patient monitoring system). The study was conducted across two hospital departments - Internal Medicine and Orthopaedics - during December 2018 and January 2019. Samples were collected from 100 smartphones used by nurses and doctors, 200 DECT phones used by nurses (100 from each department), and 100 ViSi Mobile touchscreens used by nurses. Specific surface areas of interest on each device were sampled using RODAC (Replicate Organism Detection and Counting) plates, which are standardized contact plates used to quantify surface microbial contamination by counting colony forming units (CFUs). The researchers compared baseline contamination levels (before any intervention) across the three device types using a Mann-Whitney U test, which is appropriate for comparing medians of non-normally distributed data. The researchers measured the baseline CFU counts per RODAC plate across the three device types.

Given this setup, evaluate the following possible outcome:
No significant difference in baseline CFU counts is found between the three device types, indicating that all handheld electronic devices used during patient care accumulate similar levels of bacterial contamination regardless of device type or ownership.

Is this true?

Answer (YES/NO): NO